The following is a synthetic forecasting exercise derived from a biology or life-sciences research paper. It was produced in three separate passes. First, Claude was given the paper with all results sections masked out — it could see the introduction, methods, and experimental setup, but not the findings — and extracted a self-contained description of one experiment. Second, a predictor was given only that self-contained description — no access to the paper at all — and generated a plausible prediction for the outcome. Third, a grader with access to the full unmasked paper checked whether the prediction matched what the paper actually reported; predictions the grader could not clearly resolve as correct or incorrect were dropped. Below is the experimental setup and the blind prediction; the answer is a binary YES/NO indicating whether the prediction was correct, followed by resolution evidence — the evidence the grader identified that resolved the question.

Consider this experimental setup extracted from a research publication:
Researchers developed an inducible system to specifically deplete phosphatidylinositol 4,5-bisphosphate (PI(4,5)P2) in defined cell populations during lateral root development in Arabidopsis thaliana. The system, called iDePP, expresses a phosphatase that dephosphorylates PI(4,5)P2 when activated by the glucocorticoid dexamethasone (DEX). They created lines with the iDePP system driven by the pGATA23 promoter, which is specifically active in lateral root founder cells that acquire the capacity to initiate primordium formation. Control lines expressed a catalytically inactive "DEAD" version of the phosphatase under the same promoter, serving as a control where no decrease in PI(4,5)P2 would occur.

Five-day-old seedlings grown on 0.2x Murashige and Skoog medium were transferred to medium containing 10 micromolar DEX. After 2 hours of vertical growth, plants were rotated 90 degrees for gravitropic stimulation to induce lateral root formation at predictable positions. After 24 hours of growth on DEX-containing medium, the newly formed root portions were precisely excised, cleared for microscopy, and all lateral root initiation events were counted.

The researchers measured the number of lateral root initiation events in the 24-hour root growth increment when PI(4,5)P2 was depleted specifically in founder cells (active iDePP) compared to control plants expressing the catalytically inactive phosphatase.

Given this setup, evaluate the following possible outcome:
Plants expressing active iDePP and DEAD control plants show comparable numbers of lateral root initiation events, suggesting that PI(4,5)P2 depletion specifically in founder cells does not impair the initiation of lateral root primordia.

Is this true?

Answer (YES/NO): YES